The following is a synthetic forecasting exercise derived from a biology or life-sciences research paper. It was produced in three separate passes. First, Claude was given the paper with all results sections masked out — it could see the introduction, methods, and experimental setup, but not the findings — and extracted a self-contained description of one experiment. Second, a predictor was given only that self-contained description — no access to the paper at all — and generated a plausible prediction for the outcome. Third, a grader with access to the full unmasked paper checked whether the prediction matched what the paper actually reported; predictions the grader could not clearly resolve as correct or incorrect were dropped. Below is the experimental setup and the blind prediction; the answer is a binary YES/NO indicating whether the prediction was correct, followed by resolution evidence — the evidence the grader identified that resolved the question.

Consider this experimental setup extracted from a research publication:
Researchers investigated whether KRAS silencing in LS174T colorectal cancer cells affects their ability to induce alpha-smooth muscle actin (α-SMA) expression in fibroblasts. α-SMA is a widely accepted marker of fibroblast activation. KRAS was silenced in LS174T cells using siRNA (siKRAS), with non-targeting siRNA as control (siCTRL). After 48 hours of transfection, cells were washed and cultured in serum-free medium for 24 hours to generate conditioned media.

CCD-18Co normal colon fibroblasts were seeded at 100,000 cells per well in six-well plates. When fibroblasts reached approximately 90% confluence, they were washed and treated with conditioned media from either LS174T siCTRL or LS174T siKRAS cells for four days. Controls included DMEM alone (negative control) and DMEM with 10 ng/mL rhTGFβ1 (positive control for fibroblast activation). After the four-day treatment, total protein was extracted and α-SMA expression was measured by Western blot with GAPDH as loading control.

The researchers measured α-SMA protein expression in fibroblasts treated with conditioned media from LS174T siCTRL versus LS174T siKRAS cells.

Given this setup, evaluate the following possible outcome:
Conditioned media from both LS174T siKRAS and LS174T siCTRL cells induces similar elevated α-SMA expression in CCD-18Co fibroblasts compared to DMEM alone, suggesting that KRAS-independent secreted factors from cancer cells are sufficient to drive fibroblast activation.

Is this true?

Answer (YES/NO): NO